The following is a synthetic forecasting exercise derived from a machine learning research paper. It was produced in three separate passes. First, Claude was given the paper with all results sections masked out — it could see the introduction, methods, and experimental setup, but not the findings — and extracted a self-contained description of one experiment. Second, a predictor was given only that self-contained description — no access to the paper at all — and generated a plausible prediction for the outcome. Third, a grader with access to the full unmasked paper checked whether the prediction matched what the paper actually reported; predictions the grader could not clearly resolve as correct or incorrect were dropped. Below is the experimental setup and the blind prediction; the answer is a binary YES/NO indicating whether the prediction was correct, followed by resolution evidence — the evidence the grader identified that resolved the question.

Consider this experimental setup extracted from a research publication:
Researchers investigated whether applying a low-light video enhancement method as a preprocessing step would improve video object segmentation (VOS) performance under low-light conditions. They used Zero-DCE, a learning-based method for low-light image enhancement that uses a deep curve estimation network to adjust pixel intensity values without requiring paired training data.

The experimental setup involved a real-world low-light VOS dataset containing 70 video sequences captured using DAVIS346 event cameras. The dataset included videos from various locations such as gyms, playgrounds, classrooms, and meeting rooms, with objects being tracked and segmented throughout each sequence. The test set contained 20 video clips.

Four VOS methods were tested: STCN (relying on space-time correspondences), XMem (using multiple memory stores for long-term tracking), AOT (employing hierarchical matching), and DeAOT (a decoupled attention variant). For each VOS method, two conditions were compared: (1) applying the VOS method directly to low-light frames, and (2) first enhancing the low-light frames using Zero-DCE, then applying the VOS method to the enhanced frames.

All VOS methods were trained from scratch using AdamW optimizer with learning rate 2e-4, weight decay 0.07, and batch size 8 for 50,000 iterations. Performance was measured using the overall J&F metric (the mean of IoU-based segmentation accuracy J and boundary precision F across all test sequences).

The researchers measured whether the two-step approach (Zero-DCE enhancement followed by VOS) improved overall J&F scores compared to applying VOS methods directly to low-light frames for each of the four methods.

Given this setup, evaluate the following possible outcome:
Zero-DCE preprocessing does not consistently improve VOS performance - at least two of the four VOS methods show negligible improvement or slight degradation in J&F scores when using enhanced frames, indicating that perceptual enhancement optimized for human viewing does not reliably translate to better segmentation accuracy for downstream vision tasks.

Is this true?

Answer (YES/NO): YES